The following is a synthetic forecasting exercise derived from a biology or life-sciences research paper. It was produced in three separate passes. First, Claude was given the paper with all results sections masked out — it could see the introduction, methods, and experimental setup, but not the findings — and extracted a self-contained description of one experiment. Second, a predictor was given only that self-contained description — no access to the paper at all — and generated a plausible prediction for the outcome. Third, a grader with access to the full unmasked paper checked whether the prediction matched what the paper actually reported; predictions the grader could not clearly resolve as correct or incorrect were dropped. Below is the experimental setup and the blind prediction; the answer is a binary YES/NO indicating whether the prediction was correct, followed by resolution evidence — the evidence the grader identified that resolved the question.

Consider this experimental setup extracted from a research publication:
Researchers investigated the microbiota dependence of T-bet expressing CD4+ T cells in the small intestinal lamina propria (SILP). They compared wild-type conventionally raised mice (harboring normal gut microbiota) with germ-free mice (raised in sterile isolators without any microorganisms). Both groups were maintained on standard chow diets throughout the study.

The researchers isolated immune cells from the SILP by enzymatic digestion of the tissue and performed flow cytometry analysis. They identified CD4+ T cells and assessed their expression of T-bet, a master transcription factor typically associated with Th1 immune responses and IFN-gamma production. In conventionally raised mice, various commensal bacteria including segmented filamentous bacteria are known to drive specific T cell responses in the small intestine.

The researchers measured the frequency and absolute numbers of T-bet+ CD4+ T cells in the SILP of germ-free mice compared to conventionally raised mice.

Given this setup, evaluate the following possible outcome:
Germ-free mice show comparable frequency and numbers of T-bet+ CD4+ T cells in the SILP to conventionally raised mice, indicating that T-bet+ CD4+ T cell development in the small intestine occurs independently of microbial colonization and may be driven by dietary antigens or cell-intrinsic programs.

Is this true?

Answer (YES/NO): YES